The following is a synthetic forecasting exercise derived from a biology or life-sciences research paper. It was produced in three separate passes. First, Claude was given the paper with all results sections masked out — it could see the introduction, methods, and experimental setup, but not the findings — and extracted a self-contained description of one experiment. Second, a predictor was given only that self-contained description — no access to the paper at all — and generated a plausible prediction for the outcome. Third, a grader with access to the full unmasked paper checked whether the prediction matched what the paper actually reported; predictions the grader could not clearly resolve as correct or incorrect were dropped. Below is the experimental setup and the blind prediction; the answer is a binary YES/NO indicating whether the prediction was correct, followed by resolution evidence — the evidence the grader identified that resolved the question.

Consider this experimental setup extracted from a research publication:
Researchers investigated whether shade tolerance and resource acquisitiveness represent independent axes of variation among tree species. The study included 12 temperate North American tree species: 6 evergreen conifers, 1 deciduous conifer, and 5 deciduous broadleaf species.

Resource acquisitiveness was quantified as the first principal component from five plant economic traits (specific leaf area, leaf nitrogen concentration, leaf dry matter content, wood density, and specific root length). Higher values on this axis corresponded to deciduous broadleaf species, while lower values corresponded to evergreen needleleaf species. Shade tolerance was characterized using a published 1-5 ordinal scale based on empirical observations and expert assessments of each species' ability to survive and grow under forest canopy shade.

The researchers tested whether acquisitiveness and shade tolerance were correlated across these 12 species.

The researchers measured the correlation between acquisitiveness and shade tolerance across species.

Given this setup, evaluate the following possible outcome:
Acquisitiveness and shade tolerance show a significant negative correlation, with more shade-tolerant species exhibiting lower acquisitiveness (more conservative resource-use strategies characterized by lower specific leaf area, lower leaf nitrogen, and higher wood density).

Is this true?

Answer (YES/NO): NO